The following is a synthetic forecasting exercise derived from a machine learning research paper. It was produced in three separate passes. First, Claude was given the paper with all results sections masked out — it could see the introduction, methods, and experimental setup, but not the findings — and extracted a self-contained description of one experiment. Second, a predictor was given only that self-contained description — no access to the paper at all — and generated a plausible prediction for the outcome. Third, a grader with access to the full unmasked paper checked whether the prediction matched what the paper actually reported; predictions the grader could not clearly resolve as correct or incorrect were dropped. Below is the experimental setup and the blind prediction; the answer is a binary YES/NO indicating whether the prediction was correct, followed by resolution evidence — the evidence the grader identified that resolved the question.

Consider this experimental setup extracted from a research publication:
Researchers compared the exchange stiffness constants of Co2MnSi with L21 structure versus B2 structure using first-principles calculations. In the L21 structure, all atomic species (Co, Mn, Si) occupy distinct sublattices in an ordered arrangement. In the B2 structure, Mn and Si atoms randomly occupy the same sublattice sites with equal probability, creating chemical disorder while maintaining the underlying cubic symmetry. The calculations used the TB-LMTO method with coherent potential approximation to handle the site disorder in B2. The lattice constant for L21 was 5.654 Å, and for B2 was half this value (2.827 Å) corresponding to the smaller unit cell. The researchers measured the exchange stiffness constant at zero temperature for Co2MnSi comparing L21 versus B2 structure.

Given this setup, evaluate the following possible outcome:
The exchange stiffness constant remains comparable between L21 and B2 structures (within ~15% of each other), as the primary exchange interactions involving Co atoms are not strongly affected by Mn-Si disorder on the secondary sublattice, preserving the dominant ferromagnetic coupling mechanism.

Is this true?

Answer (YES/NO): NO